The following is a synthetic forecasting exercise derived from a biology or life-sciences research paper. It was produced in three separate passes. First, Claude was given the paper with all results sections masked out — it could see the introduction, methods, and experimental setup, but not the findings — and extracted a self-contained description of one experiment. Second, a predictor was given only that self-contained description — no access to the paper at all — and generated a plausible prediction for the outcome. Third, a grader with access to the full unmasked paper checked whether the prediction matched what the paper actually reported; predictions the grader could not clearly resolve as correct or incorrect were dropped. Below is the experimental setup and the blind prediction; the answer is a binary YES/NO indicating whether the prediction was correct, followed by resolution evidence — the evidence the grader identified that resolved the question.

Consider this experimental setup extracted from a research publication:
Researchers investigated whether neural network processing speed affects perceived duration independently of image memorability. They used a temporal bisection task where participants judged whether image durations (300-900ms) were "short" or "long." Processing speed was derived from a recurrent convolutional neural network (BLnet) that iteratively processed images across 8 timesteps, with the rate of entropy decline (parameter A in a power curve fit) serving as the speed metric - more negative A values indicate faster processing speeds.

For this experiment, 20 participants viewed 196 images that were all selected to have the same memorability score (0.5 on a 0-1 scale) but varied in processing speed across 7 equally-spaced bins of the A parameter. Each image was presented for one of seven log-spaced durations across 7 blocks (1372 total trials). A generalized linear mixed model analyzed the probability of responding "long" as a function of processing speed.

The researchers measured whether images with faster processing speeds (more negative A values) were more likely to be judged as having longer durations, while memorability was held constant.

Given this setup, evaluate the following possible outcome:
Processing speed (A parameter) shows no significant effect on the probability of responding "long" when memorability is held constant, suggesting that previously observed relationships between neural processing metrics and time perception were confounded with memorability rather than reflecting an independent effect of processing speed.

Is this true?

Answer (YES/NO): NO